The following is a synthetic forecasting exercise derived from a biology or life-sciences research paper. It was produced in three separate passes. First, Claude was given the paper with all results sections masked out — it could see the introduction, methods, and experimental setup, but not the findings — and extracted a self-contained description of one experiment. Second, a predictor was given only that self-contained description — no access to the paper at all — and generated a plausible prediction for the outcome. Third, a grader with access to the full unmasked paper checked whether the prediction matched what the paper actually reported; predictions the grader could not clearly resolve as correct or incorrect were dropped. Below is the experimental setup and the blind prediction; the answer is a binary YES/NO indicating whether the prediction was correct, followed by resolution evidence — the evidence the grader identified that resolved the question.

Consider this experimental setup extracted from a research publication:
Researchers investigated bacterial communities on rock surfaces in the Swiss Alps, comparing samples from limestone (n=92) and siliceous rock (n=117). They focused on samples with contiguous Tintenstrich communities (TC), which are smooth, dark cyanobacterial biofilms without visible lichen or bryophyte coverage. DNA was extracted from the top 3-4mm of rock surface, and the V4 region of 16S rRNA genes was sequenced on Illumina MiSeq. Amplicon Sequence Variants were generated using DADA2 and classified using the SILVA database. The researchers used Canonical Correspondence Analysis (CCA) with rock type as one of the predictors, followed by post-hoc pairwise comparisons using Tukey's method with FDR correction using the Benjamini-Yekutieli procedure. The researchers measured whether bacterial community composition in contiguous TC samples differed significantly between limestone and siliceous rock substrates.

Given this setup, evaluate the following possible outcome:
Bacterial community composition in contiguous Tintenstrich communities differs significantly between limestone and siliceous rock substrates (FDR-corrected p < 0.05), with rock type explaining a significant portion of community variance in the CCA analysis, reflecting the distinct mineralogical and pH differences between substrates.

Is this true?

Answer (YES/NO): YES